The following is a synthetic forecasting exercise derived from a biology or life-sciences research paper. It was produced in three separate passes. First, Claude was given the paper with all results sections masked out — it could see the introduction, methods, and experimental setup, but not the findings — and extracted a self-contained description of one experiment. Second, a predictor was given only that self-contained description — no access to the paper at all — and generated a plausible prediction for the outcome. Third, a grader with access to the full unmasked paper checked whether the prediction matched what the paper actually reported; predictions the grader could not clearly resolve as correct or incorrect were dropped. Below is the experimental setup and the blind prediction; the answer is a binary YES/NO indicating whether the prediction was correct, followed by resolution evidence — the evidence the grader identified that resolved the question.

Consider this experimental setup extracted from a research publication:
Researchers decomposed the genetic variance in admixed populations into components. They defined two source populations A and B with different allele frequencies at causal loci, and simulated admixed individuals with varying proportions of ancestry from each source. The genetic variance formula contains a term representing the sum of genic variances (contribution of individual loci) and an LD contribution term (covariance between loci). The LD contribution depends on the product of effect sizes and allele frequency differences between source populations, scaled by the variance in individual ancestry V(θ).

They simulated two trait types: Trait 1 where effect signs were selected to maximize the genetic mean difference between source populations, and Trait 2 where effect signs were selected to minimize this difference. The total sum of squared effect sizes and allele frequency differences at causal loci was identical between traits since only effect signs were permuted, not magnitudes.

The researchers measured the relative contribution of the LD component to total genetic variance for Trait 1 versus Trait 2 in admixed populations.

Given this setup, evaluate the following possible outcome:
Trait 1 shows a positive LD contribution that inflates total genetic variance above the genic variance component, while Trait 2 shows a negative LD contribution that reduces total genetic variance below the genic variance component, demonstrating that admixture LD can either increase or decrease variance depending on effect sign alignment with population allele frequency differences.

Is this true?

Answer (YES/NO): YES